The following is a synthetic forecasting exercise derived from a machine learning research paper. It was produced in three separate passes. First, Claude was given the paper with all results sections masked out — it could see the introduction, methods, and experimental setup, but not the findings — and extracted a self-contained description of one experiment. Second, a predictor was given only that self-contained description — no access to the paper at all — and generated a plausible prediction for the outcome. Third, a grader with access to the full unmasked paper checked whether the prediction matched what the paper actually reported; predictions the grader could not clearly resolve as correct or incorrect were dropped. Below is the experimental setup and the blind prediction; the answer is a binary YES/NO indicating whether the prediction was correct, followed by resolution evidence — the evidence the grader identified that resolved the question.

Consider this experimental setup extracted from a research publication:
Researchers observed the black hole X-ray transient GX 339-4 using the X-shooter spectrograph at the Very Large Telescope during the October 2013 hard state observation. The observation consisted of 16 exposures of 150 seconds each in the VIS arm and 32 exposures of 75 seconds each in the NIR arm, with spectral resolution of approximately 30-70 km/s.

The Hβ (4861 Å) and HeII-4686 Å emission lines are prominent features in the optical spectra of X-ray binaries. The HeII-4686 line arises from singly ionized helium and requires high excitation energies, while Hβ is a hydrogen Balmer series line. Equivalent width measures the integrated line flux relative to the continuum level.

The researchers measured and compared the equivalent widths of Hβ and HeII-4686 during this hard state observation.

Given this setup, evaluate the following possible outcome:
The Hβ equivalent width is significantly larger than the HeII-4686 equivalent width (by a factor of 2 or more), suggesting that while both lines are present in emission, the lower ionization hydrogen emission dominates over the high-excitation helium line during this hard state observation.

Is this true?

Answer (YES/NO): NO